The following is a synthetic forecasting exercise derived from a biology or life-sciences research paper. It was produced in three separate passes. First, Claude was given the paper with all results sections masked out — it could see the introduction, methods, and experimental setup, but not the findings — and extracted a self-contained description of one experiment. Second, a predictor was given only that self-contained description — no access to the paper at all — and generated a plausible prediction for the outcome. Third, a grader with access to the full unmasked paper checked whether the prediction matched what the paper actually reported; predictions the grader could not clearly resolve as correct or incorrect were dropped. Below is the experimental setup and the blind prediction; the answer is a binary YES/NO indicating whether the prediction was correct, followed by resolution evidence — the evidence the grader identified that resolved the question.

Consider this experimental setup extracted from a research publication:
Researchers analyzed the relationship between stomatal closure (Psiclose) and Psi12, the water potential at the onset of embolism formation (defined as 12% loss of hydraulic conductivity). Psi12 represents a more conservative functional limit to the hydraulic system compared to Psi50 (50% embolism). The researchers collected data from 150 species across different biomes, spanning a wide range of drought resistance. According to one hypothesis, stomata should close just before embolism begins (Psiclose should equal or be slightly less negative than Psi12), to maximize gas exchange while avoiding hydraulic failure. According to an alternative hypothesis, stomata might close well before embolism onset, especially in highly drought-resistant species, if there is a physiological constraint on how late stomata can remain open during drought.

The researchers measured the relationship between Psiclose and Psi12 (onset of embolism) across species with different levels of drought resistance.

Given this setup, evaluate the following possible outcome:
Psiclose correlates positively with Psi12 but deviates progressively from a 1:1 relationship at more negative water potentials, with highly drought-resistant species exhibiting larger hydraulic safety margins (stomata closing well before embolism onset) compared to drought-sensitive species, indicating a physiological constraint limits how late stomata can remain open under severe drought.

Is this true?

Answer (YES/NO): YES